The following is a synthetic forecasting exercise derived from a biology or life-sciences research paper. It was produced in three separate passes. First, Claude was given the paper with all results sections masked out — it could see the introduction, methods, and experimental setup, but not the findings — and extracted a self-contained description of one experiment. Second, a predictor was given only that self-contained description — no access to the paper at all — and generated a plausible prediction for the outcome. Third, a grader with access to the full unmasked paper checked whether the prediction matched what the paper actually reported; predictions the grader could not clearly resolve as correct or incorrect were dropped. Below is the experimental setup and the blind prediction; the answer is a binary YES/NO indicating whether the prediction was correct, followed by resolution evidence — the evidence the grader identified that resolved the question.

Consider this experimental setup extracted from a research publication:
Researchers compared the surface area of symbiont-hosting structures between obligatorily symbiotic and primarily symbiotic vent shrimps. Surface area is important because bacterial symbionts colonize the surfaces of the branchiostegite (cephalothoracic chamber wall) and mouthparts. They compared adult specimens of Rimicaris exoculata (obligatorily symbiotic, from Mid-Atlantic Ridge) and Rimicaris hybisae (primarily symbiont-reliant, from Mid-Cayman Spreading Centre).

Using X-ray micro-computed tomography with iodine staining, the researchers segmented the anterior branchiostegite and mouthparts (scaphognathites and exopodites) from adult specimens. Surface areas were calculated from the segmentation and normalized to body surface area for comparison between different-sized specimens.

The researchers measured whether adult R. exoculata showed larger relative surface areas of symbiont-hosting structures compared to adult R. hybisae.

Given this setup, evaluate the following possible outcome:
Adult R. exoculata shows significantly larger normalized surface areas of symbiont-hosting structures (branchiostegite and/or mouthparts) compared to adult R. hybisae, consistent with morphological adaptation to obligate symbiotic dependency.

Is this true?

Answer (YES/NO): YES